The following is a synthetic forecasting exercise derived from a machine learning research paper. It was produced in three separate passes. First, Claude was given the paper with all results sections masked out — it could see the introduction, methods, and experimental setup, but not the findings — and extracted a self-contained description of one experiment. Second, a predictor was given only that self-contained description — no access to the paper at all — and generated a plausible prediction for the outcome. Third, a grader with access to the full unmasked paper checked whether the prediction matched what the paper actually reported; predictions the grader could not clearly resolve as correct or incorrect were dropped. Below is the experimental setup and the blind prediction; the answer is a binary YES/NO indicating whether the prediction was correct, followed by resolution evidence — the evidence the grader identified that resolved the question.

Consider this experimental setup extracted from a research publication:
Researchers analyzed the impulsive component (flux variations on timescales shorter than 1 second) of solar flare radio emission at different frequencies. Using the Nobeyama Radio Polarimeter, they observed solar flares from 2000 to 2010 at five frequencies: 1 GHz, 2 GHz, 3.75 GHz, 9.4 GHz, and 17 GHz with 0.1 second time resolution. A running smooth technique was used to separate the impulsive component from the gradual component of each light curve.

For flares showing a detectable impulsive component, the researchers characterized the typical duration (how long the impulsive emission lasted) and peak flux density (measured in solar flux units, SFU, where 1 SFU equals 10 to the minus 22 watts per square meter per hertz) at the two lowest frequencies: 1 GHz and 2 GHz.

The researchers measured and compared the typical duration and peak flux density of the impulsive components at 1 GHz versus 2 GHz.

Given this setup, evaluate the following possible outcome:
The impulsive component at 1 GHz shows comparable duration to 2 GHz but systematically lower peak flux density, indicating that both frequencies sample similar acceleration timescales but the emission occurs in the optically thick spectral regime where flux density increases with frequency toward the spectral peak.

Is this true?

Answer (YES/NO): NO